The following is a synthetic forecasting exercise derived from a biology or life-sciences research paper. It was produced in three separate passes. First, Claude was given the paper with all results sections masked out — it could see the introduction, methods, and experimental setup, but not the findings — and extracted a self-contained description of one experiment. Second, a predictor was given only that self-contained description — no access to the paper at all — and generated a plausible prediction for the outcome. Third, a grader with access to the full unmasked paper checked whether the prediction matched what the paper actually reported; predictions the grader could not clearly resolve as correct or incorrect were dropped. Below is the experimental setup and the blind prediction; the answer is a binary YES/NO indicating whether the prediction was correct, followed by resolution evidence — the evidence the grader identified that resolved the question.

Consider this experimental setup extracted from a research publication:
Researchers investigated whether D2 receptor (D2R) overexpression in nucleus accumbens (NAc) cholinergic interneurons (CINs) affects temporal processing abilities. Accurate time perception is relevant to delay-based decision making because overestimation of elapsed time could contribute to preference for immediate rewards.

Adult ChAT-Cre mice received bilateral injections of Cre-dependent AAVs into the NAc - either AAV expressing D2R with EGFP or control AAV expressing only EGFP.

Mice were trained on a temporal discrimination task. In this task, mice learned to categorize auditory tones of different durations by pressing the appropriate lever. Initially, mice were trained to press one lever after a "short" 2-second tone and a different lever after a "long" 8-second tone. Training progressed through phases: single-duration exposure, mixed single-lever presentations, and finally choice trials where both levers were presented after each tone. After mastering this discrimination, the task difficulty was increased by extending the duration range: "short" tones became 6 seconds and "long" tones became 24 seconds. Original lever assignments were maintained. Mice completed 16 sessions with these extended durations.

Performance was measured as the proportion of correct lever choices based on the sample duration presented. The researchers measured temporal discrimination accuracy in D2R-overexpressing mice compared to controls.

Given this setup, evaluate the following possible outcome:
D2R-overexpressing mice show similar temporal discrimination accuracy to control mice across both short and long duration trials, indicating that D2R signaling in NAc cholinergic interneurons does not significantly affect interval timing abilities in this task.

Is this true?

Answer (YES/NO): YES